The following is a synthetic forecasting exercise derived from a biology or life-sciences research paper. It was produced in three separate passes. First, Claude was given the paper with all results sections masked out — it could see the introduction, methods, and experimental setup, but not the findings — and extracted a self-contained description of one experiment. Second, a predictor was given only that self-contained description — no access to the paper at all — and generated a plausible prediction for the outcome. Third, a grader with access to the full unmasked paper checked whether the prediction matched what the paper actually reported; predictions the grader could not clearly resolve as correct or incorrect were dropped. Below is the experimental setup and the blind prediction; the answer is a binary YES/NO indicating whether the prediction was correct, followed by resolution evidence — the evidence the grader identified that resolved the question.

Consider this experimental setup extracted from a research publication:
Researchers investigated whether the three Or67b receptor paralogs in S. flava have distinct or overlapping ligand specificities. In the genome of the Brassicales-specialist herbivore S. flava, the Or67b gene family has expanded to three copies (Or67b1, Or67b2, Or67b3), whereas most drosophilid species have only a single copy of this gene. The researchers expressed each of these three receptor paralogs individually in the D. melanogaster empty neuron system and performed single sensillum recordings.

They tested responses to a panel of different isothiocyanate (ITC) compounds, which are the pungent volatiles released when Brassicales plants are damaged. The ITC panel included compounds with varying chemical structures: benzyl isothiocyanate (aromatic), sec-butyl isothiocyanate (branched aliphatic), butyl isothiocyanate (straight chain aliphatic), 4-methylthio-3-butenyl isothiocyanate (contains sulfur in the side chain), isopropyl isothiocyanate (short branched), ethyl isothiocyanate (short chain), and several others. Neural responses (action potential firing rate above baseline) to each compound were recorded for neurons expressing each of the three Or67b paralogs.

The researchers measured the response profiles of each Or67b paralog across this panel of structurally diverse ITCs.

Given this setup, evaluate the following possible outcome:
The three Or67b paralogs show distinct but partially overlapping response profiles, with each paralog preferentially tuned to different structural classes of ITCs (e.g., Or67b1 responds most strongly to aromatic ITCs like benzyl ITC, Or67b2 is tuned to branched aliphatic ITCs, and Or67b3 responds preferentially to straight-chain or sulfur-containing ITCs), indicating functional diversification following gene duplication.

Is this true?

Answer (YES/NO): NO